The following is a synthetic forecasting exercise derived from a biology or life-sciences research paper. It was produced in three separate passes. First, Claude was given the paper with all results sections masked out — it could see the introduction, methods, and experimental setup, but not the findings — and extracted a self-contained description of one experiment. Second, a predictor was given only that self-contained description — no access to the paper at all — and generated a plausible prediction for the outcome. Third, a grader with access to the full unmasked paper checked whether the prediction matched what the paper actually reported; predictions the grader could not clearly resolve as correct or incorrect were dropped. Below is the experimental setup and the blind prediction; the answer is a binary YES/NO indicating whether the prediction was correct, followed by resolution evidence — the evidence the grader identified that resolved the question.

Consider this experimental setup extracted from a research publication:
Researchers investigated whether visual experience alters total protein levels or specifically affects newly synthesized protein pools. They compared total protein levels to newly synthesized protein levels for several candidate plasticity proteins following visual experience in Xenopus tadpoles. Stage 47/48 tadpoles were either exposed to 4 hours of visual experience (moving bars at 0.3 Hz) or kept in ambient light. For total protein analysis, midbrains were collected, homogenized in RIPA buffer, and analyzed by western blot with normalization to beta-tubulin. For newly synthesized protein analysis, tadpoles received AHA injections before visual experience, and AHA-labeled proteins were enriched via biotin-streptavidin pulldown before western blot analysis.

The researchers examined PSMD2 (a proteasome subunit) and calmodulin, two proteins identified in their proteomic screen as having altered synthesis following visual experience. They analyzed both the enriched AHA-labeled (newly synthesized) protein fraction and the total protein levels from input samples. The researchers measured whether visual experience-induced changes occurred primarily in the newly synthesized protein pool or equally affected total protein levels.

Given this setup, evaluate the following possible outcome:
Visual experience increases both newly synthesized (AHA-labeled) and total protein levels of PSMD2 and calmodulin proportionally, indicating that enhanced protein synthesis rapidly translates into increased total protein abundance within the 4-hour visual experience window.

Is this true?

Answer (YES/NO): NO